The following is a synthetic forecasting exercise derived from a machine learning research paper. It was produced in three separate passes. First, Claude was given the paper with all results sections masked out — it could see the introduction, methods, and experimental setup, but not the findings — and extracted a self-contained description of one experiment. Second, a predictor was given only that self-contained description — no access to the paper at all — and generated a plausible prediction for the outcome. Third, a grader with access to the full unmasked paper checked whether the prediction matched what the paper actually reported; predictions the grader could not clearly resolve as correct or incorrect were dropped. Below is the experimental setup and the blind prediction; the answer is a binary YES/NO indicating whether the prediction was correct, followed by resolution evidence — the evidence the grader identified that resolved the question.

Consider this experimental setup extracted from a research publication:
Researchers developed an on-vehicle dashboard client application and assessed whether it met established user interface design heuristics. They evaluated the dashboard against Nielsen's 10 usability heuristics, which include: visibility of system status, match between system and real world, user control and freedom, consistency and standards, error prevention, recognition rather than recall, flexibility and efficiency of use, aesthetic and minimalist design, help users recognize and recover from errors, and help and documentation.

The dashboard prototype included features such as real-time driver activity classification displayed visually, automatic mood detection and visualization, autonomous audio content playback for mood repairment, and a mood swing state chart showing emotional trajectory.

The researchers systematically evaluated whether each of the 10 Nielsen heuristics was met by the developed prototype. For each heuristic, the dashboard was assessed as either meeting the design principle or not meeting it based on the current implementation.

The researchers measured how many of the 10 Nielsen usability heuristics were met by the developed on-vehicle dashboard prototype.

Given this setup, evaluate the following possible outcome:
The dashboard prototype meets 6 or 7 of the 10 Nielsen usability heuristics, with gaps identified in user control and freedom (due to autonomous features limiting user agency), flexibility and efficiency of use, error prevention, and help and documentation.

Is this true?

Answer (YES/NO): NO